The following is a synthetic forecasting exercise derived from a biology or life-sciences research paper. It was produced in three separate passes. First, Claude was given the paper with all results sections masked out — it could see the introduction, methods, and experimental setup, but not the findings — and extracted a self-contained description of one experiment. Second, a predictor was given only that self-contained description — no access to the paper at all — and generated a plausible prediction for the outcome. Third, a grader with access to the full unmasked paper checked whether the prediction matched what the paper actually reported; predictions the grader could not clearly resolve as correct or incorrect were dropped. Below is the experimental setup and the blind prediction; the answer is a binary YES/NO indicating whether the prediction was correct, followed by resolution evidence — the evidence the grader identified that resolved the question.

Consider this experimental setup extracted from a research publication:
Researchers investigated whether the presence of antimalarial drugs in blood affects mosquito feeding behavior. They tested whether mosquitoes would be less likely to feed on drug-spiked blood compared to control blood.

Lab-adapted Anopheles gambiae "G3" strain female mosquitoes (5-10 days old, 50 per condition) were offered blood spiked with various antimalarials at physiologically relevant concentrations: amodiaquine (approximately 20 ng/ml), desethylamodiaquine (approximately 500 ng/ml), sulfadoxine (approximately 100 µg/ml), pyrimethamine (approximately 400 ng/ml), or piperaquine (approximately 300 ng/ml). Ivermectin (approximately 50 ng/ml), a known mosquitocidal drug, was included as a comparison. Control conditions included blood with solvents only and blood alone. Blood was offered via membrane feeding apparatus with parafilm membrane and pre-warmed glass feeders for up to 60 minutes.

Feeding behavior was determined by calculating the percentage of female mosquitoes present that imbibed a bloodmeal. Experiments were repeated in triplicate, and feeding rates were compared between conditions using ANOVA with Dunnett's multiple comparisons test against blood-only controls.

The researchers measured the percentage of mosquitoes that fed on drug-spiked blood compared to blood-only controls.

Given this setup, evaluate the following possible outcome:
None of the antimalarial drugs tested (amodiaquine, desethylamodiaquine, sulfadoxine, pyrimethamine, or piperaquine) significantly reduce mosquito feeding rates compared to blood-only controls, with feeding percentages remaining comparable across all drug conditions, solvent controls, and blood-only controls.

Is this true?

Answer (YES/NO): YES